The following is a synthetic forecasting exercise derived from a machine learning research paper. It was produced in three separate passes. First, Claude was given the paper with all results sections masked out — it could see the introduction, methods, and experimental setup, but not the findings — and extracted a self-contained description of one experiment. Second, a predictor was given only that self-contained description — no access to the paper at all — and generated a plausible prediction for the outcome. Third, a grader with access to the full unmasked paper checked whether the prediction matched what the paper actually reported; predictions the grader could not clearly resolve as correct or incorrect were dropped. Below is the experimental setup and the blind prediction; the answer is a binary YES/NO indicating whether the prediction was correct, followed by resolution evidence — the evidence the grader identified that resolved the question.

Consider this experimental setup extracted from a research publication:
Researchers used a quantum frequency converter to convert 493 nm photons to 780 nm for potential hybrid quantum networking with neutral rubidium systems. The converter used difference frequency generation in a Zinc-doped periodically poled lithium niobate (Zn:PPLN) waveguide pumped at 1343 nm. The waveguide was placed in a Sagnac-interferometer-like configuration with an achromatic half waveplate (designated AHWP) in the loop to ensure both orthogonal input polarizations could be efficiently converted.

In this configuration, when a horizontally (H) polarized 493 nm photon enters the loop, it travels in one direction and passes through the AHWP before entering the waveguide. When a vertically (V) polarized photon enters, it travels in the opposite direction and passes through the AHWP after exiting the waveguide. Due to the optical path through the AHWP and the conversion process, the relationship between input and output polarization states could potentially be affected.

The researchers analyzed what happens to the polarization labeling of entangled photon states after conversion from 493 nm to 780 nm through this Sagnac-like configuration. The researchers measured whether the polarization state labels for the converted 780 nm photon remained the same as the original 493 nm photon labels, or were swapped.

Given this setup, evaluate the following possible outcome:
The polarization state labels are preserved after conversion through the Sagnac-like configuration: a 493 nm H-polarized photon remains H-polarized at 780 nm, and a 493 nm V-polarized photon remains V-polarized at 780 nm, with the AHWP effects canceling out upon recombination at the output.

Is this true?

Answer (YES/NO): NO